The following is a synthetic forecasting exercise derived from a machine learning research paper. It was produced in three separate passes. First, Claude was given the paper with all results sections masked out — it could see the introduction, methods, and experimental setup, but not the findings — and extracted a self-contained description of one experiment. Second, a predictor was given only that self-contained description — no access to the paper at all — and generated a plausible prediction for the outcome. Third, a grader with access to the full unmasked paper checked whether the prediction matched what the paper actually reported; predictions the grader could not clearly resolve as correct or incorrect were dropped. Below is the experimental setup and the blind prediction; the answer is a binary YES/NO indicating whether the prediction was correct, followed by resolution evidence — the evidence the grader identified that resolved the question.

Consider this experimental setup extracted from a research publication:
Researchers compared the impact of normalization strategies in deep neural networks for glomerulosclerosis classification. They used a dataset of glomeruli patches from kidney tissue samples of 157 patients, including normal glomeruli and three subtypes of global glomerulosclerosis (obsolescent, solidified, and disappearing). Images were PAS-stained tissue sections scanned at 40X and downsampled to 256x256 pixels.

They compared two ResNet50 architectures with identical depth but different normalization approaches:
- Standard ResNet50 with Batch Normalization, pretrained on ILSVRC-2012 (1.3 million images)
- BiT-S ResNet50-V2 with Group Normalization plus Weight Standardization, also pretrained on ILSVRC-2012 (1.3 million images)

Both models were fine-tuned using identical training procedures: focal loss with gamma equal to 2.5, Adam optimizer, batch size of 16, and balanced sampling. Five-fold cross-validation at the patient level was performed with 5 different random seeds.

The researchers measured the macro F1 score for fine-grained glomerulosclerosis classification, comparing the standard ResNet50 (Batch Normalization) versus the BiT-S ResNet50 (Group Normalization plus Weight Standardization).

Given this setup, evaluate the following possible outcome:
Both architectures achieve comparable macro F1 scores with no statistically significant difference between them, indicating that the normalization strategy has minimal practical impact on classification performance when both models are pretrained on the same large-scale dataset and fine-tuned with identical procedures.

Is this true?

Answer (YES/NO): NO